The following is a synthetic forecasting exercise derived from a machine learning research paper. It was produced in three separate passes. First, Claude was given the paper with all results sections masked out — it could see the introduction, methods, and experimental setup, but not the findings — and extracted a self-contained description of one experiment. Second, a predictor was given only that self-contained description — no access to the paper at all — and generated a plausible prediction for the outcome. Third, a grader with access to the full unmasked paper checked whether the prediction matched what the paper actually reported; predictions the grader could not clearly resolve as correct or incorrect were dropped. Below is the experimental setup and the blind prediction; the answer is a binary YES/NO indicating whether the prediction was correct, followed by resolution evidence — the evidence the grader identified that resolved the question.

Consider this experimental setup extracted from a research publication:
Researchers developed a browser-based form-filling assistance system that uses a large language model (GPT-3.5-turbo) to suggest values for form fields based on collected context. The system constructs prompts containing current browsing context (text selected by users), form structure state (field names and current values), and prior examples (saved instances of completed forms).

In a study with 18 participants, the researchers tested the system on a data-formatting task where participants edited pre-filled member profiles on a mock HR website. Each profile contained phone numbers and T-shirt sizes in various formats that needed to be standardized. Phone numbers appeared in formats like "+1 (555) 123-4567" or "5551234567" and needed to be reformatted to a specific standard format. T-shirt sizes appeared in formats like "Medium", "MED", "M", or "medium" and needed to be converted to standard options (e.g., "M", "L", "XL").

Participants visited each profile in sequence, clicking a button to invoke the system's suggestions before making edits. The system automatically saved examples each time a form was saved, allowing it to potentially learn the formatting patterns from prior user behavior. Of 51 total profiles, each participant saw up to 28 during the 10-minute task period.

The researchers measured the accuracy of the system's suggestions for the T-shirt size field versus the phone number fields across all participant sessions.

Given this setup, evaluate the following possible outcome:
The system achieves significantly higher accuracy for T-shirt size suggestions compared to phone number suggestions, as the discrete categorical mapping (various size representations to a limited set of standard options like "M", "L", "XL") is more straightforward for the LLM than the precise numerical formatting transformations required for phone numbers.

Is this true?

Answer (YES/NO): YES